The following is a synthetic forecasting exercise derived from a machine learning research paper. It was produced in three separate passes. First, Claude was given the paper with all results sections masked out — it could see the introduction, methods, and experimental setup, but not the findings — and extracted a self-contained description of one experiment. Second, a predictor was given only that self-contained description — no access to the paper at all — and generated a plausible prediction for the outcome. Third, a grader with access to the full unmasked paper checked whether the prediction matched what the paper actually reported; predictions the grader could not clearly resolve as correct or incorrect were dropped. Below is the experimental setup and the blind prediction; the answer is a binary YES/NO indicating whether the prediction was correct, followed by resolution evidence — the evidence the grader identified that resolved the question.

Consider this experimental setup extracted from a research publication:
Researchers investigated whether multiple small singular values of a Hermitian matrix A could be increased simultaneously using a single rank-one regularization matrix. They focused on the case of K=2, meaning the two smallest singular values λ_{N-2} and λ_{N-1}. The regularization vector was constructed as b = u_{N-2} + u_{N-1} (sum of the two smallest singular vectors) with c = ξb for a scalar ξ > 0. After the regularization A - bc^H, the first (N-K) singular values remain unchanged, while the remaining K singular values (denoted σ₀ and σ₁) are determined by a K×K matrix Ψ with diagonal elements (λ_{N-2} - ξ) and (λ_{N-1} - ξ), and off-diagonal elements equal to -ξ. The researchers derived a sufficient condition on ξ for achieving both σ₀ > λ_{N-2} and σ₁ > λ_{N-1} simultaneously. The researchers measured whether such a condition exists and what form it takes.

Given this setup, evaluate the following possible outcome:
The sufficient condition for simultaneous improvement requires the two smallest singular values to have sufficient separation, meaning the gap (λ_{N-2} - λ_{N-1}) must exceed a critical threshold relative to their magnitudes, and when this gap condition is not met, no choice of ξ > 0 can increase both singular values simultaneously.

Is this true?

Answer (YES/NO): NO